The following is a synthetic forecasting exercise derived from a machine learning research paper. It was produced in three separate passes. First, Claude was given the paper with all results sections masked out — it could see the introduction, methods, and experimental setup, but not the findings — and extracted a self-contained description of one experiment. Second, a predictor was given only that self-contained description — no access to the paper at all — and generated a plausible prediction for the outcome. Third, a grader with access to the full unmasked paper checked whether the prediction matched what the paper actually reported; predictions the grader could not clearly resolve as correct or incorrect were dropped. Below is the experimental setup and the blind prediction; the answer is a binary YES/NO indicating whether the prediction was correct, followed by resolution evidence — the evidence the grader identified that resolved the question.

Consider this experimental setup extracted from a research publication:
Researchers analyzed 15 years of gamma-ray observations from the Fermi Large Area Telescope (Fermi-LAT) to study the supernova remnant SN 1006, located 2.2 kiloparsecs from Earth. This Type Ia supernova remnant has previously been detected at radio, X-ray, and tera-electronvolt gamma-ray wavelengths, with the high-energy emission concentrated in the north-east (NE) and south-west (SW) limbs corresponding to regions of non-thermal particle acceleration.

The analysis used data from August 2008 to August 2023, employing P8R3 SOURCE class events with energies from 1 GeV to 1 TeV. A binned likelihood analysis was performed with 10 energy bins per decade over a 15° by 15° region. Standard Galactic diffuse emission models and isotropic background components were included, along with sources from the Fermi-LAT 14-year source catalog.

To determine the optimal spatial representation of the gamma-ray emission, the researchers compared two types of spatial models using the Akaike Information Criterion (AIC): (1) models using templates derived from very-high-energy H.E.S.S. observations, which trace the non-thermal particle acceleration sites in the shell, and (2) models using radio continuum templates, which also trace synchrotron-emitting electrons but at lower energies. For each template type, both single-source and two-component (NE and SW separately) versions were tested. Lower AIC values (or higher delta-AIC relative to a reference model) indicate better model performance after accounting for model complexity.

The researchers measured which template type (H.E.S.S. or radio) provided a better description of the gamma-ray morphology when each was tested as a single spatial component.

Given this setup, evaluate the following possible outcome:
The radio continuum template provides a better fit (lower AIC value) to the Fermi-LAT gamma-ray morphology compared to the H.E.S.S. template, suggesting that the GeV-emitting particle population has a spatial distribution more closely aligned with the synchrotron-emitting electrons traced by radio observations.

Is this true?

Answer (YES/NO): YES